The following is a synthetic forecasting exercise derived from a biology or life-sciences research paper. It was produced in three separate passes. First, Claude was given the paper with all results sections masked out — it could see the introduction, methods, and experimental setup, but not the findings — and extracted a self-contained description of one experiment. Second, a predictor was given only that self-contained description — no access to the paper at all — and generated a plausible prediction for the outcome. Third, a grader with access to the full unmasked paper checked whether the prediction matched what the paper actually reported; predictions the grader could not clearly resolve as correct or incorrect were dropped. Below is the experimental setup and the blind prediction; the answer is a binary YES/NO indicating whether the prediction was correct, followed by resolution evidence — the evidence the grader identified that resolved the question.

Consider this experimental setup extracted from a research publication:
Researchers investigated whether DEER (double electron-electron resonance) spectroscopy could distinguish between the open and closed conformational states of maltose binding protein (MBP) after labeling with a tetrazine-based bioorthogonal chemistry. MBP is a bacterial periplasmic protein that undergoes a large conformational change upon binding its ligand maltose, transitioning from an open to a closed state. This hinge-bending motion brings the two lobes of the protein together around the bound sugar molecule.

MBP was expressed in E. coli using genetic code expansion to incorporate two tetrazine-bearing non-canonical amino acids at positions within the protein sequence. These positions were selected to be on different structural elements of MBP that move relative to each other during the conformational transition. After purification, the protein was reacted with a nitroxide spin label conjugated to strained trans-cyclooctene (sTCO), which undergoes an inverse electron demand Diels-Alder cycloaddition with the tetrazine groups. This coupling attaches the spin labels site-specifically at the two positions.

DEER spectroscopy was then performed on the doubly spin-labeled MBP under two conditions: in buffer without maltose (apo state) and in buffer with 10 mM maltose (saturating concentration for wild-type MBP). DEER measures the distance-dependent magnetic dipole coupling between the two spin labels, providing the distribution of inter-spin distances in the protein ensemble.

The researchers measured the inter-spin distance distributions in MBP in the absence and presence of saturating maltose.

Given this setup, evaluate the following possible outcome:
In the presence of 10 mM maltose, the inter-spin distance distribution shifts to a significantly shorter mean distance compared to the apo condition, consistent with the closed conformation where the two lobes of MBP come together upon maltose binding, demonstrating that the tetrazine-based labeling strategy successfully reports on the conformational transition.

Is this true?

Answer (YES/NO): YES